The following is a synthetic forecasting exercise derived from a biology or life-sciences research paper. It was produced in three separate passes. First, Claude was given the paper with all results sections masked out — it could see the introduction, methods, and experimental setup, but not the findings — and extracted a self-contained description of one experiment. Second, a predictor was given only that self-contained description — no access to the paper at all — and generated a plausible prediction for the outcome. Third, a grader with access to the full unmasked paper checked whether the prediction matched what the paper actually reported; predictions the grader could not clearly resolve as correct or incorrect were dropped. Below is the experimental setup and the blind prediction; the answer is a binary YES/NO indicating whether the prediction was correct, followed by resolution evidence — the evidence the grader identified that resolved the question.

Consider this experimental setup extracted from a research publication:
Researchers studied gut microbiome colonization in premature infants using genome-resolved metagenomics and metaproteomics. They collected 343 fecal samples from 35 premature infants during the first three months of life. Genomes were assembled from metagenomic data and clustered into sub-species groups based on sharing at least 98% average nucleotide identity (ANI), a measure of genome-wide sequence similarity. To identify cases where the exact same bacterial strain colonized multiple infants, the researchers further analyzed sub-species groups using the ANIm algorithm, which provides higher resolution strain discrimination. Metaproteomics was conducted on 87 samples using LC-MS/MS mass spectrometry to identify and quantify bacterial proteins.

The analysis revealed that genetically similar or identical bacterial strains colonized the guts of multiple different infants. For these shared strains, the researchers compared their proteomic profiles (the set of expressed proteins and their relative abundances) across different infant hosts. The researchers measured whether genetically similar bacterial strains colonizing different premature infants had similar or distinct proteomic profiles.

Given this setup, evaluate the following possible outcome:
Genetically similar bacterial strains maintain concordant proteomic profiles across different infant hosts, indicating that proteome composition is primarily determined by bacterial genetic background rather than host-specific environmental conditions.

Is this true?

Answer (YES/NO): NO